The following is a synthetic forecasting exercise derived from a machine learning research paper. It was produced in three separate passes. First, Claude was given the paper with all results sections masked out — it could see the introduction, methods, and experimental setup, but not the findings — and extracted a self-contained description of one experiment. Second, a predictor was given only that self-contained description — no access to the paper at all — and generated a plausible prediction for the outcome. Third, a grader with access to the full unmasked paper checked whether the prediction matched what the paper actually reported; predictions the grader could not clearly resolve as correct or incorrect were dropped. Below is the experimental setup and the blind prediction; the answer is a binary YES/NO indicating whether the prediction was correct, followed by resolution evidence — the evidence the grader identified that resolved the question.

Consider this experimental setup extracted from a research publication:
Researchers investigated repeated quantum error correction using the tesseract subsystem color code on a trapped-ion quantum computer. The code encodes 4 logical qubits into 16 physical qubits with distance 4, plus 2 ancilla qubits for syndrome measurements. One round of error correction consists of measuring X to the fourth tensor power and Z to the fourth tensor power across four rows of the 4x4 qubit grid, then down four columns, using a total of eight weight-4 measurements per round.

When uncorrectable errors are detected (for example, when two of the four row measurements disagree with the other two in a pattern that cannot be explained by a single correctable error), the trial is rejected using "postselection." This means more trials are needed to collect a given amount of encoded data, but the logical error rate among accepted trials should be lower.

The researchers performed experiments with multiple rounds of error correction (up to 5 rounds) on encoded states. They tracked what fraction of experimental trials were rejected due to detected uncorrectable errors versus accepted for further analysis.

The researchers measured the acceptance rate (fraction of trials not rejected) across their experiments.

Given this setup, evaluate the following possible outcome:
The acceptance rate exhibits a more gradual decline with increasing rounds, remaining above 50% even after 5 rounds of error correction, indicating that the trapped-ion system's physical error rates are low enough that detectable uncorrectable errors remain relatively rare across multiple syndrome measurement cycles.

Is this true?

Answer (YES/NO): NO